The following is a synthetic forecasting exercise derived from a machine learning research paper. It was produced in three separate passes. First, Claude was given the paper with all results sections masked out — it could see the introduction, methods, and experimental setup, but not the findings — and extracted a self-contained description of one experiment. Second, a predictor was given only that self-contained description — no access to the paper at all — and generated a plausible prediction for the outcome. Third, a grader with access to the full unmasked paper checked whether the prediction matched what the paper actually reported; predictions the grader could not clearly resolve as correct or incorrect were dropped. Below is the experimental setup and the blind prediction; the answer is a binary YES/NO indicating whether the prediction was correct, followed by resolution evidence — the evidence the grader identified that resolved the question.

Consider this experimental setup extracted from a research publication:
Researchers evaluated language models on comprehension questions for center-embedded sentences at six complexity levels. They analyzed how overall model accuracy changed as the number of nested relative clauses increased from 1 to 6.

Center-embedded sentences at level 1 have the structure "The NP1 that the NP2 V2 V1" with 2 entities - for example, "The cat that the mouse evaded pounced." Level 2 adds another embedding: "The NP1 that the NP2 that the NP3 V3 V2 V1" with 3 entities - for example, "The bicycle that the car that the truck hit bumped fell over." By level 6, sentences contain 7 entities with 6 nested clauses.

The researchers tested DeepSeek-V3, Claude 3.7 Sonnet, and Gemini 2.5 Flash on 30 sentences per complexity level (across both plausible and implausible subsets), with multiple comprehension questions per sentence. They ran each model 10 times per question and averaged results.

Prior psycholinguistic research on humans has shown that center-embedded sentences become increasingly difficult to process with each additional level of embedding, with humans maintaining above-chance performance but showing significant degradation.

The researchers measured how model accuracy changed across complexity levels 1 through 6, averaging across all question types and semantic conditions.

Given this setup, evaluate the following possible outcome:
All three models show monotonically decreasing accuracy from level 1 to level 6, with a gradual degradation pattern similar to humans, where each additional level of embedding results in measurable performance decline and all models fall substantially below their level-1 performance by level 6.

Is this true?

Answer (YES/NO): NO